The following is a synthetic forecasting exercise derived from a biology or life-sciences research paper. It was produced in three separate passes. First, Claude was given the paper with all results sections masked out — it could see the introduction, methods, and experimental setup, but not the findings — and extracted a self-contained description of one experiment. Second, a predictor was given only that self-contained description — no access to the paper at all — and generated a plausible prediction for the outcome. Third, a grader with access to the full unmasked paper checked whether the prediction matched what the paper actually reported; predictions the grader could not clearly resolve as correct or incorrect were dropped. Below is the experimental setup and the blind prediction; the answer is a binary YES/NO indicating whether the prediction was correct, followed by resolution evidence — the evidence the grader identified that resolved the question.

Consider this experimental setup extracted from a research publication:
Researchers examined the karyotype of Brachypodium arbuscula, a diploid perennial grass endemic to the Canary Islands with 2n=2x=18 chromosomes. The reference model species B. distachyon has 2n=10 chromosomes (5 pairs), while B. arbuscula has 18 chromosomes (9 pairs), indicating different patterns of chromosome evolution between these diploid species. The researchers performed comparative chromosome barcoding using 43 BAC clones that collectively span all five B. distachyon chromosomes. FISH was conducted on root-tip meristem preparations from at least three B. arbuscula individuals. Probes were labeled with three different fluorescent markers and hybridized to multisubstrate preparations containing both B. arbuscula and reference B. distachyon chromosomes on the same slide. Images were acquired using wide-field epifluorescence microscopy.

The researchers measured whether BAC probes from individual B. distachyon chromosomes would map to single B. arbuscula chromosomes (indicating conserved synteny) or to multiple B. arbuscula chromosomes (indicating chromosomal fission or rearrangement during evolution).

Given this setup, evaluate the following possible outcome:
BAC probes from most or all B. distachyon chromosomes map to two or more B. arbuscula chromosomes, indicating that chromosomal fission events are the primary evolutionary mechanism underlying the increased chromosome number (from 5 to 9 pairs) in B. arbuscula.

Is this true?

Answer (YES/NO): NO